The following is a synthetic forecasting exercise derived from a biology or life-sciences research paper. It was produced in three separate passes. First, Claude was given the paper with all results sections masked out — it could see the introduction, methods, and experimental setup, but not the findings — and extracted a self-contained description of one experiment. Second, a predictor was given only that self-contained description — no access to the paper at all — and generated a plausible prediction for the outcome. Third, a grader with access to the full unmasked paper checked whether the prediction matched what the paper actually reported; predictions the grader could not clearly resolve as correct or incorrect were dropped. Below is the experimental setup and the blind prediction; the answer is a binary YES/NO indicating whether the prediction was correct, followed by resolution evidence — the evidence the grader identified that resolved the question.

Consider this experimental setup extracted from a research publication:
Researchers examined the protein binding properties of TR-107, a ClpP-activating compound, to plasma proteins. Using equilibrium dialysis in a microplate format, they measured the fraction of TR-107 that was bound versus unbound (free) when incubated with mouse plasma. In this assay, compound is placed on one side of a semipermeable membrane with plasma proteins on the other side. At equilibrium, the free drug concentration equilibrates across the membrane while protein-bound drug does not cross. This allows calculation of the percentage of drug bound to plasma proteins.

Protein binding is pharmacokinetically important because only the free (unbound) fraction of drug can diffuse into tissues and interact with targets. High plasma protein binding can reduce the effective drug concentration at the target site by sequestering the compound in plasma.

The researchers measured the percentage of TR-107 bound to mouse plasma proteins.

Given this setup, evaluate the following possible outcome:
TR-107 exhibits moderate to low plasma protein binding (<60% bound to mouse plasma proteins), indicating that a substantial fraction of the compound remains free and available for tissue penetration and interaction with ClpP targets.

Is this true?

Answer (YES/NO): NO